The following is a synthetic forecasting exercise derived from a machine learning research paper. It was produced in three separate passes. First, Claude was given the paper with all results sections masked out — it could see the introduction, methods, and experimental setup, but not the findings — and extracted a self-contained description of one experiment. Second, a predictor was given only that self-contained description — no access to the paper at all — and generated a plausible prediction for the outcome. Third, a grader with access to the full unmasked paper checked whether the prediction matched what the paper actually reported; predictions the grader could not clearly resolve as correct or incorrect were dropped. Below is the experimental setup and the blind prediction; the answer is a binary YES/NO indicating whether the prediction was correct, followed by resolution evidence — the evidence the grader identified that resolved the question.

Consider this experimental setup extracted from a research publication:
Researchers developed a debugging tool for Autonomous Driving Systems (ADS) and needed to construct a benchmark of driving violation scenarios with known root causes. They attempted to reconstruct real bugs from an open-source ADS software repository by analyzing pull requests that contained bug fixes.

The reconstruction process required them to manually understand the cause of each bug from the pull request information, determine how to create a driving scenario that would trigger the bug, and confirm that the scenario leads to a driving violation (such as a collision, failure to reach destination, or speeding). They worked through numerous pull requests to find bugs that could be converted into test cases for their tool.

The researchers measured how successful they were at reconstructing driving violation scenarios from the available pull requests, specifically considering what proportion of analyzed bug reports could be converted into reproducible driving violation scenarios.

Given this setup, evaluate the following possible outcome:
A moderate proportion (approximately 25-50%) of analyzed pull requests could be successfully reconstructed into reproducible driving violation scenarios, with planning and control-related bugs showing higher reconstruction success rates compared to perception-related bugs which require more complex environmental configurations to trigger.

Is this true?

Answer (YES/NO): NO